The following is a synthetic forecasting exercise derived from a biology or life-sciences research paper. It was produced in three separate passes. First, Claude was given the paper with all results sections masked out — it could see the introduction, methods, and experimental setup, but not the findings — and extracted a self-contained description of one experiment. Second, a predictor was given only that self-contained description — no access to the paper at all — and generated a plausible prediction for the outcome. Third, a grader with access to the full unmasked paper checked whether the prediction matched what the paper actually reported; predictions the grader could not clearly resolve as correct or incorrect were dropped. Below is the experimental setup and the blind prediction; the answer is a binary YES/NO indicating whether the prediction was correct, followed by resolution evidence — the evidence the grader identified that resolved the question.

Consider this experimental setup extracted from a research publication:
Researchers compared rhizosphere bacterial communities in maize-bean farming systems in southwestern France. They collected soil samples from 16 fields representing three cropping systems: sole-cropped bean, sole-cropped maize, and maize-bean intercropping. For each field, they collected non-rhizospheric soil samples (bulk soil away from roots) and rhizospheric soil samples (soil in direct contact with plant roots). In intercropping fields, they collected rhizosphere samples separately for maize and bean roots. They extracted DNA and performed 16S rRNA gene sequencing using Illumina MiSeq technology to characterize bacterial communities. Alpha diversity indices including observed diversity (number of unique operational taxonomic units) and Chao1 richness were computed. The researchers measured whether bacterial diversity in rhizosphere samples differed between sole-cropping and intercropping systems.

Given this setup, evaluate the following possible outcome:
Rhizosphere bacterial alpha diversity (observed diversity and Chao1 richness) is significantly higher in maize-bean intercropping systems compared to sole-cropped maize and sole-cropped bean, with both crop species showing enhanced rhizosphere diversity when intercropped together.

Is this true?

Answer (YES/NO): NO